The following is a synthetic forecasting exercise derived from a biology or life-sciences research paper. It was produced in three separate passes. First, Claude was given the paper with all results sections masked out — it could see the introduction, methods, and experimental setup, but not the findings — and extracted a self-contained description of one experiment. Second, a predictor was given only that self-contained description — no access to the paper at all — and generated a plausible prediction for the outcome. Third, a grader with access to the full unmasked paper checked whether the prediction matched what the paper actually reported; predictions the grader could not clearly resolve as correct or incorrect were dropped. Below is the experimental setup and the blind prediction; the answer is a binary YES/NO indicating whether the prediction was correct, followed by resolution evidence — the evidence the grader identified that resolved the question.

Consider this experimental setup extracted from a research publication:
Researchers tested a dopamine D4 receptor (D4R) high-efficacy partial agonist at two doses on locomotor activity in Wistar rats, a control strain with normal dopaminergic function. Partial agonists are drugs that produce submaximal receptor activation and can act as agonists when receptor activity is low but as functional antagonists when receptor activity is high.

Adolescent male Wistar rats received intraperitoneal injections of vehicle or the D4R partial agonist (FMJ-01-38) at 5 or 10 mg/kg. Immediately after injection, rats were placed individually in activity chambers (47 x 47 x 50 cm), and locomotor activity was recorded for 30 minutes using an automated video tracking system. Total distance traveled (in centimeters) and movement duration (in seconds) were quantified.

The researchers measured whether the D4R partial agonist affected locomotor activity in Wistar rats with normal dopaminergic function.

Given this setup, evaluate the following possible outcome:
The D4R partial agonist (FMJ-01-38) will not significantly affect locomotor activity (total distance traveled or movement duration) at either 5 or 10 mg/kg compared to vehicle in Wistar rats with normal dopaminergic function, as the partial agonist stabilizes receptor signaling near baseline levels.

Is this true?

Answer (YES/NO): YES